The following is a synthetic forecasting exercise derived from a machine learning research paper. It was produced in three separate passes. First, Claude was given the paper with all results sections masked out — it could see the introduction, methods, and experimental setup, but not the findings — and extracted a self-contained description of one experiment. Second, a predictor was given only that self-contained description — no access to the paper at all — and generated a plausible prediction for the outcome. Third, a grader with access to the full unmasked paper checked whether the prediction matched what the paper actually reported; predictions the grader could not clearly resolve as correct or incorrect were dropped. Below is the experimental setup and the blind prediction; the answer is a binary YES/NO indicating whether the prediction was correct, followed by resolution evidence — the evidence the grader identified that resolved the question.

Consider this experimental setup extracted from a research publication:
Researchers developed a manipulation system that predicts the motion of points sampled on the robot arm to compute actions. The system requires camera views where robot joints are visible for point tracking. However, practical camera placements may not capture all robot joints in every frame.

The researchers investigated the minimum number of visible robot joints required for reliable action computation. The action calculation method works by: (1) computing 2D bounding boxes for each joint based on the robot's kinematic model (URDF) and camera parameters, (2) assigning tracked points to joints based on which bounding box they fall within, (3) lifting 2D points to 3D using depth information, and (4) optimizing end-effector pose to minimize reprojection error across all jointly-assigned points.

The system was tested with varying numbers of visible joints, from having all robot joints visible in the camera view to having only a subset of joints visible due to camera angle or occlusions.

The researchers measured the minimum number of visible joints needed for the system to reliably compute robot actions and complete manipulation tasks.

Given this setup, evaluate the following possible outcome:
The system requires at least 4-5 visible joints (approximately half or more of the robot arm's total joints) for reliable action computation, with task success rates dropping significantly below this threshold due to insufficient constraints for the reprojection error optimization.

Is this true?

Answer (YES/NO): NO